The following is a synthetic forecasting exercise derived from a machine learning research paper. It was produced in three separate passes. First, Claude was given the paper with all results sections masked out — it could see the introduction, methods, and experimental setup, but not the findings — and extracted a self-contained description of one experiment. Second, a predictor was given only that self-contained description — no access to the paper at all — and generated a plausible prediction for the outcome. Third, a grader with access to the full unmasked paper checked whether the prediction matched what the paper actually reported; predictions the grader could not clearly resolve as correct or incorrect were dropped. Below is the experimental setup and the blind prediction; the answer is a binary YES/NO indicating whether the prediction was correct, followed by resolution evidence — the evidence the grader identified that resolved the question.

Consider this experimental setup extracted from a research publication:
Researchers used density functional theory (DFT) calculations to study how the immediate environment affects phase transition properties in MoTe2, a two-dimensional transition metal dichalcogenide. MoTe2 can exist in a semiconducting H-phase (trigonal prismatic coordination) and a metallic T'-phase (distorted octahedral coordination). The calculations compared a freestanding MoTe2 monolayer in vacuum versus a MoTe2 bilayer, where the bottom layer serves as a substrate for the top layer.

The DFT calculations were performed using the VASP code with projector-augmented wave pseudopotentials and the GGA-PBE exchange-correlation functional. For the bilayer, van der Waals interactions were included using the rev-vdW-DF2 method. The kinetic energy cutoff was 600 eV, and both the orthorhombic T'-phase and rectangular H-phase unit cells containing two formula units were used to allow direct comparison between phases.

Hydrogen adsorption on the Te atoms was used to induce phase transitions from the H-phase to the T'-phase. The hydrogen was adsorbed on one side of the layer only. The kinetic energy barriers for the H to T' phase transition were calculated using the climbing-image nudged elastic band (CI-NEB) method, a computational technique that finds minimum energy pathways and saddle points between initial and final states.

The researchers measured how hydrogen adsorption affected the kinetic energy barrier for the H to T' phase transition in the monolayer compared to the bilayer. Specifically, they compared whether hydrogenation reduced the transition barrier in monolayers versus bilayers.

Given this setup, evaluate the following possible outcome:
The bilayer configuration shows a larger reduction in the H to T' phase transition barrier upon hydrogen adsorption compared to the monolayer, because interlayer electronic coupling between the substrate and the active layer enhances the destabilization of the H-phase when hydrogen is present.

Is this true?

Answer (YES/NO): NO